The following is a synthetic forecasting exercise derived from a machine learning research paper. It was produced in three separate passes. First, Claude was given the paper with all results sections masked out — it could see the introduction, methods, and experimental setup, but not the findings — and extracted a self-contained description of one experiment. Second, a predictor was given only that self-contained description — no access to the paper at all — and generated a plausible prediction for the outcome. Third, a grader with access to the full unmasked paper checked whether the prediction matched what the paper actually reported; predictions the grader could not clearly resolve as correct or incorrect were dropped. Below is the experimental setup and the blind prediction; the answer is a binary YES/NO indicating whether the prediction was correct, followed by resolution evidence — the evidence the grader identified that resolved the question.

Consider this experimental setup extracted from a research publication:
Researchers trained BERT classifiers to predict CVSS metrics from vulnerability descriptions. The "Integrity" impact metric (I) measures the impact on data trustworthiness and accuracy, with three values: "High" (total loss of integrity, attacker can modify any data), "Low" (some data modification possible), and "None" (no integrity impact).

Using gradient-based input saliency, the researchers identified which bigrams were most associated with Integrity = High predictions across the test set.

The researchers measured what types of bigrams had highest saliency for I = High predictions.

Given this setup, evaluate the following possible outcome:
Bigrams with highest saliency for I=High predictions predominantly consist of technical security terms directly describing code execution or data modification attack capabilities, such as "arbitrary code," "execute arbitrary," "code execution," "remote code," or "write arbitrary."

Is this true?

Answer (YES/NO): YES